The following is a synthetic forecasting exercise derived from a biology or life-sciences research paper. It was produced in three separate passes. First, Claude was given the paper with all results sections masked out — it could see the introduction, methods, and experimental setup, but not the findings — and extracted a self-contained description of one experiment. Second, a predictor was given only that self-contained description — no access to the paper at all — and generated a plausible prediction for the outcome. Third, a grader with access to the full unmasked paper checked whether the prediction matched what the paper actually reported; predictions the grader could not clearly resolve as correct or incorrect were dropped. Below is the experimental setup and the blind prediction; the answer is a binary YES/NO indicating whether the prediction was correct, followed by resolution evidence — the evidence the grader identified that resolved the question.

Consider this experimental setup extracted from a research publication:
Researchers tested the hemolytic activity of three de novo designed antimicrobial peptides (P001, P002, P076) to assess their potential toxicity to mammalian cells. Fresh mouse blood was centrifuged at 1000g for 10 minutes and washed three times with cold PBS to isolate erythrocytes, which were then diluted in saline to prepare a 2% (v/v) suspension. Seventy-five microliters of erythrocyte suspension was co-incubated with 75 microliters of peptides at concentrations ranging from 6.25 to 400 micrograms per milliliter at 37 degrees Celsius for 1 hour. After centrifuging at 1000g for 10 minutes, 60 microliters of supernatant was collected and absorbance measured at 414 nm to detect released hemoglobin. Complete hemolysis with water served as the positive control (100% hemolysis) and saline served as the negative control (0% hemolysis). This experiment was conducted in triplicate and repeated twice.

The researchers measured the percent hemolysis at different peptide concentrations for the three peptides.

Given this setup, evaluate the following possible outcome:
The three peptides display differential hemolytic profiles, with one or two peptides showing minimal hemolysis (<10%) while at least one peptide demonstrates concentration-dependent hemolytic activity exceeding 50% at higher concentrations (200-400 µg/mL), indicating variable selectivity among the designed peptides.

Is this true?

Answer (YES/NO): NO